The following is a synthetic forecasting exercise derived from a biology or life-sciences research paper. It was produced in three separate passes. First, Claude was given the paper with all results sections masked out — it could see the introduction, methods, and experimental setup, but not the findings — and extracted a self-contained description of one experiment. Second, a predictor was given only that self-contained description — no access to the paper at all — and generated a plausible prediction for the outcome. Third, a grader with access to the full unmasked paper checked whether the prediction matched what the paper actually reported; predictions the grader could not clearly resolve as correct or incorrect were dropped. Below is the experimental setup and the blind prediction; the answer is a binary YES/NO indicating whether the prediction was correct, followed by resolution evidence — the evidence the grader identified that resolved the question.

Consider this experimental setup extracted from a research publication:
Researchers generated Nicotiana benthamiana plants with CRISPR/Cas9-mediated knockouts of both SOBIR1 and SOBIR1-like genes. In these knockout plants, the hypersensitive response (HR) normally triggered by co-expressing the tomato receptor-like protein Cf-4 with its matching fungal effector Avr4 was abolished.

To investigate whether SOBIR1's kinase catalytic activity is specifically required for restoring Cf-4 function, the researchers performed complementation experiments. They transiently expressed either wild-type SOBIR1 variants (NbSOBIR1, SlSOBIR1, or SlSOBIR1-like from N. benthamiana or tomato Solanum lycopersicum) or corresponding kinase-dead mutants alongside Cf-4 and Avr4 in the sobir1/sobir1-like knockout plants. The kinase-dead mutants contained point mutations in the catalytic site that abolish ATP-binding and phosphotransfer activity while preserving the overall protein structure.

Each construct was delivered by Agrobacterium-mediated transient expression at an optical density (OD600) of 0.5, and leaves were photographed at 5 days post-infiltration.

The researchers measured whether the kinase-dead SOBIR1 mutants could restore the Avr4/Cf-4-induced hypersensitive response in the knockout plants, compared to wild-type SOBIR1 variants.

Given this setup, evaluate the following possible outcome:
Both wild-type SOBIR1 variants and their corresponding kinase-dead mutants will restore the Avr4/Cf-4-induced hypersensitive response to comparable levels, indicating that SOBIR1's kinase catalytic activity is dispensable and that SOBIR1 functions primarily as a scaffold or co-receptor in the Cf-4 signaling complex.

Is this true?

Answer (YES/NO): NO